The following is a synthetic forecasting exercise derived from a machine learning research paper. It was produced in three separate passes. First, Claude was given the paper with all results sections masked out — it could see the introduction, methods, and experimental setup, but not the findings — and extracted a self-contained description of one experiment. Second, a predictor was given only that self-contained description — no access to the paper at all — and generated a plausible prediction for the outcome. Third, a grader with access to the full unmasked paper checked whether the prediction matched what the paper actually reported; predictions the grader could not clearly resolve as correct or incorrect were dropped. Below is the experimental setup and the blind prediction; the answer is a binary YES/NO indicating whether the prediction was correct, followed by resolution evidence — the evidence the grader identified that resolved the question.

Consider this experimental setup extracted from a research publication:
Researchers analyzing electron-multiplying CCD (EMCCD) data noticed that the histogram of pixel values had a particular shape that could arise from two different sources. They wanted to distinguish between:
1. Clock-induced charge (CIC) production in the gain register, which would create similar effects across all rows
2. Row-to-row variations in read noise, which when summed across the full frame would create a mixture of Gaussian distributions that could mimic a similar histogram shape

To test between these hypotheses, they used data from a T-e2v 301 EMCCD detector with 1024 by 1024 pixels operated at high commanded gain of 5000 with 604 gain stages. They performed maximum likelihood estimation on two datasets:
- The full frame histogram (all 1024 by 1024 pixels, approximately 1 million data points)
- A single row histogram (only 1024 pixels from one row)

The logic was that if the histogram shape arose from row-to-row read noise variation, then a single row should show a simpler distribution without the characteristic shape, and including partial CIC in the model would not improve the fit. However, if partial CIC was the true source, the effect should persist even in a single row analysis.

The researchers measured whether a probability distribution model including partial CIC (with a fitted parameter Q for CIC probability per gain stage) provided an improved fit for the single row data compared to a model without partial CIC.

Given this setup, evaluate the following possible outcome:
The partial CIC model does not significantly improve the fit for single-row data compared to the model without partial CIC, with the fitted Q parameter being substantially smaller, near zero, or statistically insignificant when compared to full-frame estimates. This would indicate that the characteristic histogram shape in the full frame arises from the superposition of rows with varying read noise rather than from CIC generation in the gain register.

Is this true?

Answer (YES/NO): NO